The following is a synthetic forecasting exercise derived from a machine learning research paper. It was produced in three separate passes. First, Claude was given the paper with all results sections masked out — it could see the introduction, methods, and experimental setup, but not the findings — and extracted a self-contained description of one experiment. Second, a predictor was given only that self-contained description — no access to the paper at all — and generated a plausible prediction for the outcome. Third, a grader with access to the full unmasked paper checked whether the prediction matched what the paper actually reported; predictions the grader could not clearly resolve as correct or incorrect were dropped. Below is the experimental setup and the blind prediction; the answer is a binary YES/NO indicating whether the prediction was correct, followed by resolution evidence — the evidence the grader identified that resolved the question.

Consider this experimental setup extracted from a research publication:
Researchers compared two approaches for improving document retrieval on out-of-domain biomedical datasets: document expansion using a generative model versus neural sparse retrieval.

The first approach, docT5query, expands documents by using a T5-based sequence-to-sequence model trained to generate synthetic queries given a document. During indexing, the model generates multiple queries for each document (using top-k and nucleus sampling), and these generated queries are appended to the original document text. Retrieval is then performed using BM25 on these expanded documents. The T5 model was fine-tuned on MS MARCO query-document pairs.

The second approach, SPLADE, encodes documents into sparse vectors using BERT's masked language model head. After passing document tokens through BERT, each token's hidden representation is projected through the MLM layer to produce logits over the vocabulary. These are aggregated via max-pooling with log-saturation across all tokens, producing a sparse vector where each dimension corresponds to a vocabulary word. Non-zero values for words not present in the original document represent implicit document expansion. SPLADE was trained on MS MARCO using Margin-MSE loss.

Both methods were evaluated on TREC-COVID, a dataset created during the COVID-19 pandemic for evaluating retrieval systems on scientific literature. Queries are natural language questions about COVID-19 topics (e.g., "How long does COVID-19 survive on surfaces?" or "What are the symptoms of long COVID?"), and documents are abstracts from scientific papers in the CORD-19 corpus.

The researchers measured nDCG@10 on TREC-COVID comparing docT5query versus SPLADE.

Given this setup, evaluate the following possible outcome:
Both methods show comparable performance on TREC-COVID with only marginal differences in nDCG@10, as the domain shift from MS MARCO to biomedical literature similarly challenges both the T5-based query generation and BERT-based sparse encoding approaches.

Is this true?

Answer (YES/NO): NO